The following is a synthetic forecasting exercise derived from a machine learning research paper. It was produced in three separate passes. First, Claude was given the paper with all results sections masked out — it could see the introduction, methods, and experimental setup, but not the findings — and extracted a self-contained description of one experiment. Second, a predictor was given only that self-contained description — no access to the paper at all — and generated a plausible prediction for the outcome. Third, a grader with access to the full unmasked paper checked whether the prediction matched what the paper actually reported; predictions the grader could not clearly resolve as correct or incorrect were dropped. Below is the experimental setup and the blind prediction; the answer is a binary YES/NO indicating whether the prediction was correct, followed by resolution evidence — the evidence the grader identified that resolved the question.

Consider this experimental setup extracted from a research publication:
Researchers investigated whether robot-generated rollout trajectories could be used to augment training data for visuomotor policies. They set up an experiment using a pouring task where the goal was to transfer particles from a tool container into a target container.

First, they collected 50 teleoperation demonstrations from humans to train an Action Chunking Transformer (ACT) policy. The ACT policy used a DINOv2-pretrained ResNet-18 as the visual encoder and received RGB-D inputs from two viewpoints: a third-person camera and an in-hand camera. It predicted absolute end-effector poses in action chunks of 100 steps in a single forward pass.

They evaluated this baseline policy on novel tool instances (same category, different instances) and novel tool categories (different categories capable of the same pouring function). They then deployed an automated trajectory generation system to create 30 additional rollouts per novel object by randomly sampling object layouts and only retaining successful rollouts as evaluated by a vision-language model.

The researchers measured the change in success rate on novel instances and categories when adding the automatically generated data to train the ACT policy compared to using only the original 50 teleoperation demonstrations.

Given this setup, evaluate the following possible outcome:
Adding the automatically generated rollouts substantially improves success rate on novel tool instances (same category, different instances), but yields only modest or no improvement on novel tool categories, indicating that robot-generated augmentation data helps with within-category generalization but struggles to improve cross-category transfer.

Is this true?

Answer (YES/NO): NO